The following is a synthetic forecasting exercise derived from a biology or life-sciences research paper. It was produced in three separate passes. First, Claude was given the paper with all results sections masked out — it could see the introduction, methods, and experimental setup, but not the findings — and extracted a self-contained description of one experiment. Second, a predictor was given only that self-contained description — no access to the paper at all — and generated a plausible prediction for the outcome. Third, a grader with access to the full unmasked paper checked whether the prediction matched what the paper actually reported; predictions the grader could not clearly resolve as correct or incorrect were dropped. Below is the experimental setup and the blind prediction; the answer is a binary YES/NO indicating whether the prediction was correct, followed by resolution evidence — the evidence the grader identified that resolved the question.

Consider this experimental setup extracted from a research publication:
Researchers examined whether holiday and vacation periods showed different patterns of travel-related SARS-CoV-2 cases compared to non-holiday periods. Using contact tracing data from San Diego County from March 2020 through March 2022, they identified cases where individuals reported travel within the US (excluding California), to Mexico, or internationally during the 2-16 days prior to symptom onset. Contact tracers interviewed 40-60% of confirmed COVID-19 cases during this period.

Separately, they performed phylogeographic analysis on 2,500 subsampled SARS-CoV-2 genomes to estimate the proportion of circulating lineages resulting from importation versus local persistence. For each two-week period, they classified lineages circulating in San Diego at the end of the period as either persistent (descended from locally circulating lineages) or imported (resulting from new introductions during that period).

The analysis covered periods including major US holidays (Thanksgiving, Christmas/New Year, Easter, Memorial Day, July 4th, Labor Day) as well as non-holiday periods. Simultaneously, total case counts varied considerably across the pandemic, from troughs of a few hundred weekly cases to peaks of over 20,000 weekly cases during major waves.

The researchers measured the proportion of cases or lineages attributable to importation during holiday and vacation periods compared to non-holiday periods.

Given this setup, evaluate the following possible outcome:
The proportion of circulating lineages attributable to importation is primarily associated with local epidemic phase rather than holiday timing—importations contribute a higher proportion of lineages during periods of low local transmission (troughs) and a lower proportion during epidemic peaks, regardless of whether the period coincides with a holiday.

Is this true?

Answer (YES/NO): YES